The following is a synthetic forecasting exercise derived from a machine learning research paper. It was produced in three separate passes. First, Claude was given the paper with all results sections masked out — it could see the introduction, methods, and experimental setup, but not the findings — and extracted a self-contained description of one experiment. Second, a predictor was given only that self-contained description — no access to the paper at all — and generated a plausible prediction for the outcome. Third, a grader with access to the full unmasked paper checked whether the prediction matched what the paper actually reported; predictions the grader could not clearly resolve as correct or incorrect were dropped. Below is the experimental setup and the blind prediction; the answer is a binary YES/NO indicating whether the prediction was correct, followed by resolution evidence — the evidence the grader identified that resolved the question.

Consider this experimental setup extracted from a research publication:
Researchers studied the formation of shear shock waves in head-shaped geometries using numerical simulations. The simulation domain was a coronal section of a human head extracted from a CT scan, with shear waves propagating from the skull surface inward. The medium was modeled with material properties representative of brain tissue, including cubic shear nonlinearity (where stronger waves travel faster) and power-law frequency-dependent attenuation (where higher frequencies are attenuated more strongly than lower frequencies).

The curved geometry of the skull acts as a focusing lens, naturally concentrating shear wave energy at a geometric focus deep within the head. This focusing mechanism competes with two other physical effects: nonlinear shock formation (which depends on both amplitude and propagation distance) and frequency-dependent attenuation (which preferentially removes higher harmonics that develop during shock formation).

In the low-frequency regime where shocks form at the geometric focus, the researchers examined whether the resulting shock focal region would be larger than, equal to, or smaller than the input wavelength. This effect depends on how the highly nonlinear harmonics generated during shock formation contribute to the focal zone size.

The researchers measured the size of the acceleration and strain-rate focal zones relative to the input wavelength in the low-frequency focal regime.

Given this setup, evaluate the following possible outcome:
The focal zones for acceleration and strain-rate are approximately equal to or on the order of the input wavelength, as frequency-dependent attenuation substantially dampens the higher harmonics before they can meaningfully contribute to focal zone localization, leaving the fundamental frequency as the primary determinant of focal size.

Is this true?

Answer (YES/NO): NO